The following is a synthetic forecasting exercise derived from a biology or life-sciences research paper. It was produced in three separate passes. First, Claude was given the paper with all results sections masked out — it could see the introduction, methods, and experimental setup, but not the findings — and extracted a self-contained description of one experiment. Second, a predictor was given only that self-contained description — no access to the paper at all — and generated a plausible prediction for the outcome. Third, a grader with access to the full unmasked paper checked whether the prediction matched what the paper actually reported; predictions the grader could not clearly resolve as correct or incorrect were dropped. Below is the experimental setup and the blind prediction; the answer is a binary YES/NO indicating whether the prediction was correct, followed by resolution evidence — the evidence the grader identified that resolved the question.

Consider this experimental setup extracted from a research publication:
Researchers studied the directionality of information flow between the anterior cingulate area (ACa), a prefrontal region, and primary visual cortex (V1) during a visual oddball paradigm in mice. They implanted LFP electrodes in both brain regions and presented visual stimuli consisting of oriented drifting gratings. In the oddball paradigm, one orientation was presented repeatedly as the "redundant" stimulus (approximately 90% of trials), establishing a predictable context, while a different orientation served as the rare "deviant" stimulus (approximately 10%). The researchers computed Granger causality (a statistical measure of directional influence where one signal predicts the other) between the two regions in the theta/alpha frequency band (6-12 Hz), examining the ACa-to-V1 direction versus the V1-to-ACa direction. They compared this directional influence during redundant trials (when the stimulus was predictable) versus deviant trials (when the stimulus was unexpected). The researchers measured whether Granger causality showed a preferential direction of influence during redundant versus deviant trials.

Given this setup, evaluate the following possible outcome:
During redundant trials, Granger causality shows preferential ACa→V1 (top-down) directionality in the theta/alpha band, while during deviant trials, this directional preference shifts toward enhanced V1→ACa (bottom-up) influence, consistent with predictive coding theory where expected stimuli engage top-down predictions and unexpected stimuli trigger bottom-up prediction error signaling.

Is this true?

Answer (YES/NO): NO